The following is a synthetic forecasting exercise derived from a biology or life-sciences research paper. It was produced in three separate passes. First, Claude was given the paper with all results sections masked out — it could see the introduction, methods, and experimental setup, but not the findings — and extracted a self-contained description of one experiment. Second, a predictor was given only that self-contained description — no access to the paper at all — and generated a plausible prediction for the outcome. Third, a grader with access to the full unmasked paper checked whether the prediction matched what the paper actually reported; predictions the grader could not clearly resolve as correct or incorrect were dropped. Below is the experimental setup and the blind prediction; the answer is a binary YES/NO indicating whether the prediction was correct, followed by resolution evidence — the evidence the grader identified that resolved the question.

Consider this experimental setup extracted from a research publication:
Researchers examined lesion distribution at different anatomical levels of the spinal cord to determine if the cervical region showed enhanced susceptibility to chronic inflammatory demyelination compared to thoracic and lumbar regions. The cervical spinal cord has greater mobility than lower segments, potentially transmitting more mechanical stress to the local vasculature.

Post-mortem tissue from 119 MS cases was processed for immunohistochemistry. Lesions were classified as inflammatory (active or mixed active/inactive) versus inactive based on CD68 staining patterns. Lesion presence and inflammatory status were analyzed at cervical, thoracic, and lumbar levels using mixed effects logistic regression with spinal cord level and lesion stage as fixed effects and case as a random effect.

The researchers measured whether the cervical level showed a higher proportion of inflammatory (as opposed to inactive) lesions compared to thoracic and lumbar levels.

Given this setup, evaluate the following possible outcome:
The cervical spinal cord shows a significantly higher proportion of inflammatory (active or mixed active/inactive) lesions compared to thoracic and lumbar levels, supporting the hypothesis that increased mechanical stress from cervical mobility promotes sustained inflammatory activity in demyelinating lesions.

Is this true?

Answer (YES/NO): NO